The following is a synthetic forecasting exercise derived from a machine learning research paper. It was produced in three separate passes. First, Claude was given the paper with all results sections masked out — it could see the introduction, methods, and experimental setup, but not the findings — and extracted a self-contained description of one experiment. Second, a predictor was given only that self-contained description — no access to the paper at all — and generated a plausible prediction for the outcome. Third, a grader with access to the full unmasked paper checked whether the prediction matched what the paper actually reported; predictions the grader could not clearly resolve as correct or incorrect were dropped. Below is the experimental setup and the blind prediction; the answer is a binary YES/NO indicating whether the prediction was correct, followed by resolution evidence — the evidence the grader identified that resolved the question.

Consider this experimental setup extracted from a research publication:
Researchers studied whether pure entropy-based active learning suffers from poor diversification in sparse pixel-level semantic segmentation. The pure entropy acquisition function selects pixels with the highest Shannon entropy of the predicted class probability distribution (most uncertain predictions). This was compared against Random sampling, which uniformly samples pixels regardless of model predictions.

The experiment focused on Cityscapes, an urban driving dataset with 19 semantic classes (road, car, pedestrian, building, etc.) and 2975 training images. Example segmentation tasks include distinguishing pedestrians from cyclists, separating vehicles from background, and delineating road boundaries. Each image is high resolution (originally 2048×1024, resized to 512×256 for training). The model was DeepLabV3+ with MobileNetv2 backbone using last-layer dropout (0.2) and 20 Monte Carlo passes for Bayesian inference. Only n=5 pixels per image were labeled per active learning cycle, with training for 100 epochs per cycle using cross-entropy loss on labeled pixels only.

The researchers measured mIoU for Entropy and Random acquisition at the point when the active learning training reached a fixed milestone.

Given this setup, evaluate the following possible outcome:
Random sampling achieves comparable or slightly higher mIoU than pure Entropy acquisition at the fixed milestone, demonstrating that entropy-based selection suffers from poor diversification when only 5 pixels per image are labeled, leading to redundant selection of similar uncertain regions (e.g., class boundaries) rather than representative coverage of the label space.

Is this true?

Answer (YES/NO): NO